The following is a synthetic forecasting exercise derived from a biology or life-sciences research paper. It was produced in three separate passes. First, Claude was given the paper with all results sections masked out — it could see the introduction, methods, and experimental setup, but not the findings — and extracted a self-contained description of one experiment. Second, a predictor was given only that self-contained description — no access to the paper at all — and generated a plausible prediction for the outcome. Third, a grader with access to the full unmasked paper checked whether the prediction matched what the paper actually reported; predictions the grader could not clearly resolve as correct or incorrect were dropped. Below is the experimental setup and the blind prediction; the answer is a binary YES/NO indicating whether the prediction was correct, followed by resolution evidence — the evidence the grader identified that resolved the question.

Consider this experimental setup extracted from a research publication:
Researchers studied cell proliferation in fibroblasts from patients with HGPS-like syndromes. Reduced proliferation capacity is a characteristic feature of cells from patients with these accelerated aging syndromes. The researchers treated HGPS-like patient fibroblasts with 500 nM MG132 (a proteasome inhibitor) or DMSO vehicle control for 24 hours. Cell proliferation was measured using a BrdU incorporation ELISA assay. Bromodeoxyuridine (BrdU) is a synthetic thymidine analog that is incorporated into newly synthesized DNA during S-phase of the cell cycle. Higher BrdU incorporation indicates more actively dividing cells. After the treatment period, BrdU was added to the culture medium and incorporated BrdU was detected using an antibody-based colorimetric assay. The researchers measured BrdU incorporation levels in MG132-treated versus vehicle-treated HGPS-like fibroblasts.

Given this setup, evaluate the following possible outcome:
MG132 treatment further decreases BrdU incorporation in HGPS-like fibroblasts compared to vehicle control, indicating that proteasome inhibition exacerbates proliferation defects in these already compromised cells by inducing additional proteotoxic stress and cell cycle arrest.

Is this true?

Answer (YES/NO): NO